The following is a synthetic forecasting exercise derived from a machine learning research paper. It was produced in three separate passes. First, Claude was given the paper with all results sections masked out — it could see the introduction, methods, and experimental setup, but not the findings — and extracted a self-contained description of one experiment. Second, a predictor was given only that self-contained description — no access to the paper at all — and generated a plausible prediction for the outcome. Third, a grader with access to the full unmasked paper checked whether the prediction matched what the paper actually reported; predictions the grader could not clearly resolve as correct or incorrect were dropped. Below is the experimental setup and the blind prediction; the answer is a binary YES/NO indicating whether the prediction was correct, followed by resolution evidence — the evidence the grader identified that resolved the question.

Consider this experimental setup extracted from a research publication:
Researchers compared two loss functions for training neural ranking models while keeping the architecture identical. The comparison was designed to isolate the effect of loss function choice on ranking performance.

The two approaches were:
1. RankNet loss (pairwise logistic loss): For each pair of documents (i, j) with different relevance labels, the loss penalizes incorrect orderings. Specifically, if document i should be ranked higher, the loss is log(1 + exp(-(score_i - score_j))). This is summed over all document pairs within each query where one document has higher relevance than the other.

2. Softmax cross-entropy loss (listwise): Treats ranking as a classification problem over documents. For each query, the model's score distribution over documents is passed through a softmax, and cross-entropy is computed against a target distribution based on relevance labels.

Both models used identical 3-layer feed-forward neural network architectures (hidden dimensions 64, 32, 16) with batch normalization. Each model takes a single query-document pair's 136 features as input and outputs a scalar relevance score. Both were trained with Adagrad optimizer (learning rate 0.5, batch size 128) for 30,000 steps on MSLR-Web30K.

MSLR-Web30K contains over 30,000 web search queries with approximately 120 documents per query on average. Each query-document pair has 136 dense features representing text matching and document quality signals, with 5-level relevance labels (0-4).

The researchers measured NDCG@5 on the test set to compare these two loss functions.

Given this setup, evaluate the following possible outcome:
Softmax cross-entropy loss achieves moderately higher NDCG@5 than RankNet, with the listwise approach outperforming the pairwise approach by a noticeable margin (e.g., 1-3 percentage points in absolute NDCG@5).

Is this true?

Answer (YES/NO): YES